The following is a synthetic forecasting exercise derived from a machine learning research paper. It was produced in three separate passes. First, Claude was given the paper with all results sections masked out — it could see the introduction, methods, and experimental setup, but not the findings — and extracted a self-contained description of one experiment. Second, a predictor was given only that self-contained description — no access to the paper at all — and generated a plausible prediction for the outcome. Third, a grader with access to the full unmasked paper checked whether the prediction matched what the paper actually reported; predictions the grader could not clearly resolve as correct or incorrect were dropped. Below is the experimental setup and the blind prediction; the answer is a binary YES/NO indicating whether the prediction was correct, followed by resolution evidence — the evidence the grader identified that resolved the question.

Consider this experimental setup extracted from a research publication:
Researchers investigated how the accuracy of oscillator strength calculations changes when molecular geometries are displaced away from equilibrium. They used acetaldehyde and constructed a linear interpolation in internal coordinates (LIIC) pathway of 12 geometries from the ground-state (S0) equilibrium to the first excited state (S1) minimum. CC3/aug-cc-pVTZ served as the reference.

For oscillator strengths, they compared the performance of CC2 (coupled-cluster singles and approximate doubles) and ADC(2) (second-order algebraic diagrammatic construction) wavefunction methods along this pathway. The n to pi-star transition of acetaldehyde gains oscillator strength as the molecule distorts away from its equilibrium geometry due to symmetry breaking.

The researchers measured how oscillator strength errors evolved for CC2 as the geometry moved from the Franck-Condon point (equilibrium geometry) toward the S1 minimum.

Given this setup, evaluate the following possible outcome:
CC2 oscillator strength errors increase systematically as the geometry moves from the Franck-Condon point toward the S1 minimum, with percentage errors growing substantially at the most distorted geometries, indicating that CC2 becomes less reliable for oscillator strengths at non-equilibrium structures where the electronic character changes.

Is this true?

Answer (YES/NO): YES